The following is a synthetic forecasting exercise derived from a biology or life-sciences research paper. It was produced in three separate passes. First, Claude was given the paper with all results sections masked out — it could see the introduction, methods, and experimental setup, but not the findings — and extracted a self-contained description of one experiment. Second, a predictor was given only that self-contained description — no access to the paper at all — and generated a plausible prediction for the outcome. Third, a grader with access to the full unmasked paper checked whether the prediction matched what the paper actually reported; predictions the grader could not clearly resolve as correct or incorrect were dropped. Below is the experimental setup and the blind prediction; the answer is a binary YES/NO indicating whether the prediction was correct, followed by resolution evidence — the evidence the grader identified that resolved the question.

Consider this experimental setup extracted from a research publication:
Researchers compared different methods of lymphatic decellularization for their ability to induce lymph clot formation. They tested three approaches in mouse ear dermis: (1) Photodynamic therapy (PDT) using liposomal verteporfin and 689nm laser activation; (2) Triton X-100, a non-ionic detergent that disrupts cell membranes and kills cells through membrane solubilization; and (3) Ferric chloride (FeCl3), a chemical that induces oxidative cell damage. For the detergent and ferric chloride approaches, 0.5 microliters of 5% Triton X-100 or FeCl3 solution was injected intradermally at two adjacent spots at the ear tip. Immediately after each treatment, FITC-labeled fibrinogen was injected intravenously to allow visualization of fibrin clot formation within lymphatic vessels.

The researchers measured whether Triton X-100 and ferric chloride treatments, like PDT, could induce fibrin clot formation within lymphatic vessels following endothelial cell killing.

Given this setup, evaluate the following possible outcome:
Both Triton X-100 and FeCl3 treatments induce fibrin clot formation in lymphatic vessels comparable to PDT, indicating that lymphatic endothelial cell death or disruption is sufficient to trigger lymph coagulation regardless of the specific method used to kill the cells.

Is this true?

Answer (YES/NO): YES